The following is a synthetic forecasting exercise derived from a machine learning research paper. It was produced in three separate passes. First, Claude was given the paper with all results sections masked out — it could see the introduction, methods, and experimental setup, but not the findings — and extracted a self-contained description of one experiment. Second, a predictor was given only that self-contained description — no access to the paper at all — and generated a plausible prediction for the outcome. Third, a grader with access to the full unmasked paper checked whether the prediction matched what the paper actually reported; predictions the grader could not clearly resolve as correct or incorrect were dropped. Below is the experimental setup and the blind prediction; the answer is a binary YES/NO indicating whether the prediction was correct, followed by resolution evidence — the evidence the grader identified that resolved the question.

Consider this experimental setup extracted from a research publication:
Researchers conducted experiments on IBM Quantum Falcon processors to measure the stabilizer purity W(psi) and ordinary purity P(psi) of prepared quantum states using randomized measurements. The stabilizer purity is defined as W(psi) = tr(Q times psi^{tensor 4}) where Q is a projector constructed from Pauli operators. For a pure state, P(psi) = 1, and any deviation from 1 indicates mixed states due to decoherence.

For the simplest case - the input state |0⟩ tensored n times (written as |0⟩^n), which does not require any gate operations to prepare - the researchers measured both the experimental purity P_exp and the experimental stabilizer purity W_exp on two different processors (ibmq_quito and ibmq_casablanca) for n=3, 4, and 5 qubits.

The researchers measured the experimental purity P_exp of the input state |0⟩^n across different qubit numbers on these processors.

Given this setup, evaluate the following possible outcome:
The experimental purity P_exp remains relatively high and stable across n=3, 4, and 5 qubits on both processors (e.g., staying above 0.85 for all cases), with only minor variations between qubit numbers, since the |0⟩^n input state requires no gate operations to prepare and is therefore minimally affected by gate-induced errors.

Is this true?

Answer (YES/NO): NO